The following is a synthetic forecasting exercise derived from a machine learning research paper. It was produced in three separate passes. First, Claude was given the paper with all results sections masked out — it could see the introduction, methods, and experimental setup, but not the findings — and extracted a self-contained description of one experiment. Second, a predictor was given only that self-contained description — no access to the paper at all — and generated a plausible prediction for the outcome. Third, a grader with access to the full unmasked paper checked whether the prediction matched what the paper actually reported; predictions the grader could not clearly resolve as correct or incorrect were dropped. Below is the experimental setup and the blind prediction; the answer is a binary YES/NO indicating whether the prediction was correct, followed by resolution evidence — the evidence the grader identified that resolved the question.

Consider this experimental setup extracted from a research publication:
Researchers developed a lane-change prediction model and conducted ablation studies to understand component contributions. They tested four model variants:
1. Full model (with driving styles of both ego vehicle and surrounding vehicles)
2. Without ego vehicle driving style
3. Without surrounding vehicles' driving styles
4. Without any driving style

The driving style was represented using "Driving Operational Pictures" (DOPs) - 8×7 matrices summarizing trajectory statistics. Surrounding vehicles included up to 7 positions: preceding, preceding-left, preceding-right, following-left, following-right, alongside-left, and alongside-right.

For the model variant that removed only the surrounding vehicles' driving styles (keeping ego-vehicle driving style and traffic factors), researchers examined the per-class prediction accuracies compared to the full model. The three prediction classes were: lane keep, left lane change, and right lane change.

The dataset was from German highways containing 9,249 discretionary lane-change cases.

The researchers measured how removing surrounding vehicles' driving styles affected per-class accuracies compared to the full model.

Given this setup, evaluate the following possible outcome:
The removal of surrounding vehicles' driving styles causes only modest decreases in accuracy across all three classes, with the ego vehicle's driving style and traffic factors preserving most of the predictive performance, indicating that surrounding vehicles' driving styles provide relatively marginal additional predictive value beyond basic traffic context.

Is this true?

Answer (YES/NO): NO